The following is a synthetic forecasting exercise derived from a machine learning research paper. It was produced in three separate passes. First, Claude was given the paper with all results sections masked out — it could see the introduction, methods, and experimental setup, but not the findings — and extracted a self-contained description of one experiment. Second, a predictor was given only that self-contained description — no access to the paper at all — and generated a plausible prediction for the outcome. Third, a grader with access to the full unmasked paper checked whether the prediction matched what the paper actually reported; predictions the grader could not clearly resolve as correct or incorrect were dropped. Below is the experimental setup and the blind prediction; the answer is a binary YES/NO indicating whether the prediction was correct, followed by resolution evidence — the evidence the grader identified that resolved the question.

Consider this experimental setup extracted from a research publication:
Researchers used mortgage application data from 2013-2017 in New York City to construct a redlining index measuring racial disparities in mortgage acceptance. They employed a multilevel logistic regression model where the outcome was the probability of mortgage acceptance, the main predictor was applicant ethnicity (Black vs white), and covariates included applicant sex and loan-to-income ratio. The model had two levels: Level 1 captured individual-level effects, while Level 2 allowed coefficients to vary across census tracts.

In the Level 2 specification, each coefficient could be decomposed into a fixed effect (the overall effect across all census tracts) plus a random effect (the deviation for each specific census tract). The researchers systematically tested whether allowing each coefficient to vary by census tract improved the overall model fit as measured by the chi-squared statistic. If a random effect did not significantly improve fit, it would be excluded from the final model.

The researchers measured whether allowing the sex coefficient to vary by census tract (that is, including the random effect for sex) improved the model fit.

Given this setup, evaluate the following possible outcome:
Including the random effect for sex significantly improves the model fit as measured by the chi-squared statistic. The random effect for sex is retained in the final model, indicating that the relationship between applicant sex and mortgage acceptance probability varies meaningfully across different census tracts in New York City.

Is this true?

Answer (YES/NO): NO